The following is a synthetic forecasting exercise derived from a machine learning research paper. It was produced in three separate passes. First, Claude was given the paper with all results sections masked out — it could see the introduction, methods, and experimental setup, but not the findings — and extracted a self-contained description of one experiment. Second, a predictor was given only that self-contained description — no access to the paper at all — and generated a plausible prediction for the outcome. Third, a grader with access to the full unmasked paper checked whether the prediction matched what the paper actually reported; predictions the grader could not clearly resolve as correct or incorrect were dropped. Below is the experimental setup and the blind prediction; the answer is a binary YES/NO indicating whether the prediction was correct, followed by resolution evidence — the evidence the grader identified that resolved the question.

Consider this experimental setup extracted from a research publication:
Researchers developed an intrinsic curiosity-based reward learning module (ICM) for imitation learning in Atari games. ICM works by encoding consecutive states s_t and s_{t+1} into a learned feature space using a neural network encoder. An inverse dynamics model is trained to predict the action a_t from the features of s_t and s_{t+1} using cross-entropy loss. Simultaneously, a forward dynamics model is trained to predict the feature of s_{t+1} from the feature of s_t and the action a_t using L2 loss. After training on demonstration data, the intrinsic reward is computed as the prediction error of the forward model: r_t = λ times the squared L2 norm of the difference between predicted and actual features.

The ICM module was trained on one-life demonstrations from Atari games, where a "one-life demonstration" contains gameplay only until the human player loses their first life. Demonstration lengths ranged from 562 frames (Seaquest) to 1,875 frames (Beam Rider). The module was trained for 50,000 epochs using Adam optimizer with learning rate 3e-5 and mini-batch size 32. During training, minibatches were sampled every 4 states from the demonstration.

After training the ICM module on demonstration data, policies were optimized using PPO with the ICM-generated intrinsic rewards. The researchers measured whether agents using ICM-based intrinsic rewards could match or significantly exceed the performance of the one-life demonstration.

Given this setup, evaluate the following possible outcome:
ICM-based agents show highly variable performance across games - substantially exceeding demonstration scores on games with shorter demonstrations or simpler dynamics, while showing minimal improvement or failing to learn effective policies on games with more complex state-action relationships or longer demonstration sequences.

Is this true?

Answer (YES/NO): NO